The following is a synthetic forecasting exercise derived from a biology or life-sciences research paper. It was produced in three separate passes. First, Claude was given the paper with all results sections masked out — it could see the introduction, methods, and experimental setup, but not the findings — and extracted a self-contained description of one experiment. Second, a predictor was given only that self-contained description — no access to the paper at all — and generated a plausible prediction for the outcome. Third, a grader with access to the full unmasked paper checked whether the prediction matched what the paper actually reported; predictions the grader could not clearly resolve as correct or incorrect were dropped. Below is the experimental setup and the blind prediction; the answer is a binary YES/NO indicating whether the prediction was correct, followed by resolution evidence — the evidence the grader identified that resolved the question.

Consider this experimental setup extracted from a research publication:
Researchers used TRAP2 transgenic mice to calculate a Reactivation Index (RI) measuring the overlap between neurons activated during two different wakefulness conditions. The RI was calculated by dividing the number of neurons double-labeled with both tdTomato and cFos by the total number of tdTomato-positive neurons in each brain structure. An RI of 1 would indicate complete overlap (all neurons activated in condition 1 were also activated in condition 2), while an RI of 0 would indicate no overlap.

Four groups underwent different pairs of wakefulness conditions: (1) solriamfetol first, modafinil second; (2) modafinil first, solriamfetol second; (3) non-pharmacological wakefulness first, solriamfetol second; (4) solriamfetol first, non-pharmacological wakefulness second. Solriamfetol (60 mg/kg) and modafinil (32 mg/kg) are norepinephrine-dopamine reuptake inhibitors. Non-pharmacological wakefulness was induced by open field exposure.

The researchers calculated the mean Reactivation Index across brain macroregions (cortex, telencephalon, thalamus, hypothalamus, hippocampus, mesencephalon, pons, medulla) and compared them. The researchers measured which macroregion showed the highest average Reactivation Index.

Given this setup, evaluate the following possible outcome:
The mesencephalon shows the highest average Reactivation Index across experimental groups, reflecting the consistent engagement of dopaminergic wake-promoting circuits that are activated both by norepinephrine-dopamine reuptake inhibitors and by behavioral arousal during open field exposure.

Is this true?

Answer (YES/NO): YES